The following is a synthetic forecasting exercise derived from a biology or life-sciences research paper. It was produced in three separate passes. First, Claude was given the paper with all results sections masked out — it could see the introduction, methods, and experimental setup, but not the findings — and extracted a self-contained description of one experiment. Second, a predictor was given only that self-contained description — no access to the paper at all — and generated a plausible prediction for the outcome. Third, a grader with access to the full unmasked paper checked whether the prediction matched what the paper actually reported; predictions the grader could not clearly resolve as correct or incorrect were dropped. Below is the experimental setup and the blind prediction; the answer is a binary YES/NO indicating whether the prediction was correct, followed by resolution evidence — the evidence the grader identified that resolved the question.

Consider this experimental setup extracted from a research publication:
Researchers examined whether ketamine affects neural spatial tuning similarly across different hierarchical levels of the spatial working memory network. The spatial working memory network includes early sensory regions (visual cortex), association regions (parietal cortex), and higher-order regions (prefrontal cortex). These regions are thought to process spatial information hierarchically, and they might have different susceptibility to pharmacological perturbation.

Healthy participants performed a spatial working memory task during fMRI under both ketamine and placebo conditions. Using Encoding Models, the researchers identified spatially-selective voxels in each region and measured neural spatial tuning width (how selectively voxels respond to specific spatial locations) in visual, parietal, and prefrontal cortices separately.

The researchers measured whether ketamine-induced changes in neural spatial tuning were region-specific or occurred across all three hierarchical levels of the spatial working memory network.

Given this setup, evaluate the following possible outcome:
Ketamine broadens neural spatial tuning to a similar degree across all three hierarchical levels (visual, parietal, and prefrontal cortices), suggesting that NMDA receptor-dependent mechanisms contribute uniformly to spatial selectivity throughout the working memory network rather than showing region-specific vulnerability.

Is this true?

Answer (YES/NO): YES